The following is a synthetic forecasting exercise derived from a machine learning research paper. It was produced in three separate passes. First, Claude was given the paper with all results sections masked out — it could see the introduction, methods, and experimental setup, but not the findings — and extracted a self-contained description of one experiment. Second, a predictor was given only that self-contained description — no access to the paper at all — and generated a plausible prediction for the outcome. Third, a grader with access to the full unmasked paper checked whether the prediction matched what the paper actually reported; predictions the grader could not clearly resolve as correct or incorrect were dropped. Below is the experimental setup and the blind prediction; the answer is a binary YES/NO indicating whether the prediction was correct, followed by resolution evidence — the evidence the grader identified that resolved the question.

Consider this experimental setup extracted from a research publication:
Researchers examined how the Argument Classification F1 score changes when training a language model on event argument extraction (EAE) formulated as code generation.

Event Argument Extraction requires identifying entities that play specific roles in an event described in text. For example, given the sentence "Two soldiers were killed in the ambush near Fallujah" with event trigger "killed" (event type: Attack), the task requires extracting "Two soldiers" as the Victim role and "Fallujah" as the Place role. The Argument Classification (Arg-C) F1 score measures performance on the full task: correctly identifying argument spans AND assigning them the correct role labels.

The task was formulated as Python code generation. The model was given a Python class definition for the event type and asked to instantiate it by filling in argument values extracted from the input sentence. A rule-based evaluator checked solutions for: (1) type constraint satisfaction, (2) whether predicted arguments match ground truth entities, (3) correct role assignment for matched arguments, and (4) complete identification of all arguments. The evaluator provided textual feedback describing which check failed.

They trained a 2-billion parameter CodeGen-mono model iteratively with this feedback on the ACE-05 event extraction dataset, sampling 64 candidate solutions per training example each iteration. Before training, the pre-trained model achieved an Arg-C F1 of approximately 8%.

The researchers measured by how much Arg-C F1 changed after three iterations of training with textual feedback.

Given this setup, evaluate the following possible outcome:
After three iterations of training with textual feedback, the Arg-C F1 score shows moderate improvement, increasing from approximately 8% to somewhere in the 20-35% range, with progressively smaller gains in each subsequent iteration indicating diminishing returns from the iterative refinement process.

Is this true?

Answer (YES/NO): NO